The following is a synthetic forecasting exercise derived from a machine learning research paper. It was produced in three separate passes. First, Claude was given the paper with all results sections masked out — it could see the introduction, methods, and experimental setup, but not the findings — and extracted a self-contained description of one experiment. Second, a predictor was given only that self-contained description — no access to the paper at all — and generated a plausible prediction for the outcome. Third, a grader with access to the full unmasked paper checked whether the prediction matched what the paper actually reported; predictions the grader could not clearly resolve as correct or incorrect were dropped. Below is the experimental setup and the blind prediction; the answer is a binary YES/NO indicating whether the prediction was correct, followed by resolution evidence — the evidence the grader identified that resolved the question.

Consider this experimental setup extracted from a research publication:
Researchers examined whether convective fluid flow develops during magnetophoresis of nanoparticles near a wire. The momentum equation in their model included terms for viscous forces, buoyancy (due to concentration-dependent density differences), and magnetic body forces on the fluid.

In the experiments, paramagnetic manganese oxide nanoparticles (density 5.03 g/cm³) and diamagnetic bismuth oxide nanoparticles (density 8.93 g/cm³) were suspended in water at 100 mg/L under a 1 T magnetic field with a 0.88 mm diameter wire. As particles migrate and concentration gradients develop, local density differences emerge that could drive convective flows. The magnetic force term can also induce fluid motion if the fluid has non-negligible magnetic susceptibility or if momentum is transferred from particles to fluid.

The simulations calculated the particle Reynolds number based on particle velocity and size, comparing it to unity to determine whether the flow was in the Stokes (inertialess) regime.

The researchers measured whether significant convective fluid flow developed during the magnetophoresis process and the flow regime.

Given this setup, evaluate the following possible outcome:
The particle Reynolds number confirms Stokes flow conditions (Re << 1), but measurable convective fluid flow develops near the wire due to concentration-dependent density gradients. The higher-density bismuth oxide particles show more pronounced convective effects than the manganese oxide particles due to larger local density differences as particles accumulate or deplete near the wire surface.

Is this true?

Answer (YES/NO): NO